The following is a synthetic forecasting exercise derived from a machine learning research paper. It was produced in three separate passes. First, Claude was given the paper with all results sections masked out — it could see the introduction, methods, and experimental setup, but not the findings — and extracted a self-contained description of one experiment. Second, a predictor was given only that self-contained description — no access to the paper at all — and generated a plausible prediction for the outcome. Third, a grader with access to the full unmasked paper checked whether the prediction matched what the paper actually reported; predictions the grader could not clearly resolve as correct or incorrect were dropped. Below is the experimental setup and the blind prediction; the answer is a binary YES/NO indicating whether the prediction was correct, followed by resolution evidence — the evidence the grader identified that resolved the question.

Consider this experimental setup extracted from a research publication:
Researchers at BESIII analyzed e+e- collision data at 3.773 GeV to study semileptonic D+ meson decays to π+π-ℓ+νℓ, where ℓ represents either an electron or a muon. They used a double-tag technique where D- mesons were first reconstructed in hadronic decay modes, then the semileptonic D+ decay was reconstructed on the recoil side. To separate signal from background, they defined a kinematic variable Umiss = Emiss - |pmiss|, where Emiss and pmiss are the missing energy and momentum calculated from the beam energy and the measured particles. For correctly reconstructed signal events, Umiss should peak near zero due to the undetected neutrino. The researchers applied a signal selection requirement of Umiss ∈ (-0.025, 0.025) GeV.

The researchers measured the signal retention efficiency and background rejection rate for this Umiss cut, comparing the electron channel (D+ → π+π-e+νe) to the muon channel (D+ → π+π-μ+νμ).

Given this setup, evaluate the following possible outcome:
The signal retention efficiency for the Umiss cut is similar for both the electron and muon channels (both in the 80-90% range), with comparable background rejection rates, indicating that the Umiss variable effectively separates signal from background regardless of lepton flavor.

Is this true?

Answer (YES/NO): NO